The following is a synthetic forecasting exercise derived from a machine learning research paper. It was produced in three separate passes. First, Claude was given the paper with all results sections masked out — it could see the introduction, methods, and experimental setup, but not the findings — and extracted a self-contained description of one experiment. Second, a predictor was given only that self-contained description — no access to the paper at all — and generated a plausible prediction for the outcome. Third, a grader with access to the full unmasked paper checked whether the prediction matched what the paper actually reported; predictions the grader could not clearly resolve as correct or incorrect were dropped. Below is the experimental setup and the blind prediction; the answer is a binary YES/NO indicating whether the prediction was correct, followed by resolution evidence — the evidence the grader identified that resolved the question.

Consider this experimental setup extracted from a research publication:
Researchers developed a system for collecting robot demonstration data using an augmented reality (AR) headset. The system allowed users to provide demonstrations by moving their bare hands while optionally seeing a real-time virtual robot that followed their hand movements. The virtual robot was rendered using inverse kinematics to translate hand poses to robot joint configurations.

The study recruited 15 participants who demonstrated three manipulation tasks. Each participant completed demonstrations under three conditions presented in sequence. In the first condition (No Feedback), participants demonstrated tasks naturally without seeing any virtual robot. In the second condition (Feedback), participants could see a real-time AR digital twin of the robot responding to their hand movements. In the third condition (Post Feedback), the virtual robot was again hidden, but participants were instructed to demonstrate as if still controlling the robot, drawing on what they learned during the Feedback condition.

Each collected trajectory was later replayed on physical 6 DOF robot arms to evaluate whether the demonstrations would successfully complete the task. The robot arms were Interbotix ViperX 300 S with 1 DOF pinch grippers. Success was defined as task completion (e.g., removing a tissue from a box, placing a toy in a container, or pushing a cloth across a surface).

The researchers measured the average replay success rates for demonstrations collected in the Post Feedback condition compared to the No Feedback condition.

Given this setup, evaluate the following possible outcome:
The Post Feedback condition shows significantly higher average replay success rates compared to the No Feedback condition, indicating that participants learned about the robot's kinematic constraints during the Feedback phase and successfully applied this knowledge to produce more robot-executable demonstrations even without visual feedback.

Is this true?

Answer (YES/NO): YES